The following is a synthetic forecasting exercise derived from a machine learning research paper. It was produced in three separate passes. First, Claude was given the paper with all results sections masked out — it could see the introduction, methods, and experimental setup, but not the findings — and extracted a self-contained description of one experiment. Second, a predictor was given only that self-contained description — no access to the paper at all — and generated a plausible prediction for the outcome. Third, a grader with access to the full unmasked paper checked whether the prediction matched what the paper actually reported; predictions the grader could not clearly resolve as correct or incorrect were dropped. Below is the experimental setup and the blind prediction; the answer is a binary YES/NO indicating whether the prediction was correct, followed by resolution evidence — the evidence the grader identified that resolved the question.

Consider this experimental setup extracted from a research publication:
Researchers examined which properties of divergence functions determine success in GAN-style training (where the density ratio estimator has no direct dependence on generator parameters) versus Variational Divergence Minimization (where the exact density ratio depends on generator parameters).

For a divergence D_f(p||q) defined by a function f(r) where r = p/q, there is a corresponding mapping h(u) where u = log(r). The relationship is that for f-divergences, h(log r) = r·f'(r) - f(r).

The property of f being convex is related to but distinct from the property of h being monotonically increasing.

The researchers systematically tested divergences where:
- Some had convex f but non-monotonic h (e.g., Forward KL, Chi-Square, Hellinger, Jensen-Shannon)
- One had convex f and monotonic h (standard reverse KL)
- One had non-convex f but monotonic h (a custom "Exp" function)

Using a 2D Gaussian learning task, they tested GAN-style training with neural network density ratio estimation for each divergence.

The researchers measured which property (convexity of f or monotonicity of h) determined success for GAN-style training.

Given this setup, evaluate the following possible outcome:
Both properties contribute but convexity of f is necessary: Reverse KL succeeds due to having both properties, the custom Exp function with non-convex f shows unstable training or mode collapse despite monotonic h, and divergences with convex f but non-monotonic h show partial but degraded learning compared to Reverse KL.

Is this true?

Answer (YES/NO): NO